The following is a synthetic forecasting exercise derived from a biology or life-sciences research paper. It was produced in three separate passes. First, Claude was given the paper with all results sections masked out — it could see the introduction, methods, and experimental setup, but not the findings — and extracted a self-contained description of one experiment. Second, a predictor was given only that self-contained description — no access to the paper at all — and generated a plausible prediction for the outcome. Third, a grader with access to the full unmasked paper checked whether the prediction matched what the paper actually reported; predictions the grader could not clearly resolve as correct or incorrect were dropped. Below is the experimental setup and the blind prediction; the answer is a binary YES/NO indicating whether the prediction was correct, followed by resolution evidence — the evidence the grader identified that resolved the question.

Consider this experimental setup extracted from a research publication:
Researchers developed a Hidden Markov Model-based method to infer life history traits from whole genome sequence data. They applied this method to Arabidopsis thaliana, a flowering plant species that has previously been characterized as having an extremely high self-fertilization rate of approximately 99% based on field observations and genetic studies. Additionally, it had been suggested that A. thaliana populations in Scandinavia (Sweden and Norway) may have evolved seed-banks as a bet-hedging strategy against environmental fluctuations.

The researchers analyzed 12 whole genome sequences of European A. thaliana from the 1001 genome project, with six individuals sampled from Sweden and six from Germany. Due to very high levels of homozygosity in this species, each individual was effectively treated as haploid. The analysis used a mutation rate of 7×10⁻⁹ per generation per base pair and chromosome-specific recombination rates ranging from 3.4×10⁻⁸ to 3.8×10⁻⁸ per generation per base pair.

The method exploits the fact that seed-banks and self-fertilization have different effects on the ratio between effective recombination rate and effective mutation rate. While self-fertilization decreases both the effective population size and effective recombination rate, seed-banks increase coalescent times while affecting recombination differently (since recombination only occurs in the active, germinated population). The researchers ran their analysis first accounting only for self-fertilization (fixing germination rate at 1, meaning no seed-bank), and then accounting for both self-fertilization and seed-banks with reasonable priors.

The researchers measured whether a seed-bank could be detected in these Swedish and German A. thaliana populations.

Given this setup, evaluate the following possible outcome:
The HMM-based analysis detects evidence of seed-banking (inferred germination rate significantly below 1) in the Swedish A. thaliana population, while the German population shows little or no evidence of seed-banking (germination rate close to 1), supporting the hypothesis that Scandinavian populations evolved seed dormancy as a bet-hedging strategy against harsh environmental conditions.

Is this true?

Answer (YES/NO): NO